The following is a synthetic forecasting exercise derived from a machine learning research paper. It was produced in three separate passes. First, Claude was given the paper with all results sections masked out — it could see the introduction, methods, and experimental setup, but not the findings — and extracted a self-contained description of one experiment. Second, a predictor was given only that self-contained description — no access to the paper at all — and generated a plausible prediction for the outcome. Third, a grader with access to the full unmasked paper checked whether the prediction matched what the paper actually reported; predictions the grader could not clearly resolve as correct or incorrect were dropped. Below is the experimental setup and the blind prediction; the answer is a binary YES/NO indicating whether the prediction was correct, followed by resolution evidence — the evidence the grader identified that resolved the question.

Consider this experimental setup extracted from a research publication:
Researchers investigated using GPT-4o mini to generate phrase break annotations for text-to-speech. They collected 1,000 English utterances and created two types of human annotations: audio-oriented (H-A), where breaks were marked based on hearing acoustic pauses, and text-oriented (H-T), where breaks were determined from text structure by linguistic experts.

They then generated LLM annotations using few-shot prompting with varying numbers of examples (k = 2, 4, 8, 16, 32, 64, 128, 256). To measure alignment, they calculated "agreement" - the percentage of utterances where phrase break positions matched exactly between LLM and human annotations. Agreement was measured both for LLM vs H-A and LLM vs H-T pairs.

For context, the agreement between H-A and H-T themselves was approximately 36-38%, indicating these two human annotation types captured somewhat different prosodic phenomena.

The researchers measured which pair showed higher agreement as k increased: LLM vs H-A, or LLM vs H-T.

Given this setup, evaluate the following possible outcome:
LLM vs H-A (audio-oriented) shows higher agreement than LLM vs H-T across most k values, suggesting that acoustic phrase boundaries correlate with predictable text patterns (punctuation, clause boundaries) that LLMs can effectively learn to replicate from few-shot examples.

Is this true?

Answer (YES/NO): NO